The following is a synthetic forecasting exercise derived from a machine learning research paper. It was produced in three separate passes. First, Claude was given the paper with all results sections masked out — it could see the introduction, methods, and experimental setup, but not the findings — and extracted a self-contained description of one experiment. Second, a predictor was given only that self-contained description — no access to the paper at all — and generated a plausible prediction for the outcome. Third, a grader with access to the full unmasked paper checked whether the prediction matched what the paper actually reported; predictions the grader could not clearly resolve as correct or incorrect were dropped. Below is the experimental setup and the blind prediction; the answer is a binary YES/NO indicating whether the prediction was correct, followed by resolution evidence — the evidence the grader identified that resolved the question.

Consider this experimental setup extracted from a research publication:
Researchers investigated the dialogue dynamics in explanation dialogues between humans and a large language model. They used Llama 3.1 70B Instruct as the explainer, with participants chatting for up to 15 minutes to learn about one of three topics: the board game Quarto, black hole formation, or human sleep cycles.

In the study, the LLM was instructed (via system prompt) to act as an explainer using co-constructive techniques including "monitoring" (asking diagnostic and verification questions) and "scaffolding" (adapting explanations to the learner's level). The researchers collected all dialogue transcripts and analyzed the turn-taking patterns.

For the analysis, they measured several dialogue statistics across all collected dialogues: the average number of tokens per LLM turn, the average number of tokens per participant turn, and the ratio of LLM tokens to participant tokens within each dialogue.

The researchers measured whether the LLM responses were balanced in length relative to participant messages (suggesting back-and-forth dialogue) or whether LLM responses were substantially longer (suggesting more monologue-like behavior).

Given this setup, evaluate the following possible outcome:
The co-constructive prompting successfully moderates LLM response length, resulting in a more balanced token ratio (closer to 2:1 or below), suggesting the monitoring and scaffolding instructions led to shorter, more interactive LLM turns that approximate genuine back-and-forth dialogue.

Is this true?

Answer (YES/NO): NO